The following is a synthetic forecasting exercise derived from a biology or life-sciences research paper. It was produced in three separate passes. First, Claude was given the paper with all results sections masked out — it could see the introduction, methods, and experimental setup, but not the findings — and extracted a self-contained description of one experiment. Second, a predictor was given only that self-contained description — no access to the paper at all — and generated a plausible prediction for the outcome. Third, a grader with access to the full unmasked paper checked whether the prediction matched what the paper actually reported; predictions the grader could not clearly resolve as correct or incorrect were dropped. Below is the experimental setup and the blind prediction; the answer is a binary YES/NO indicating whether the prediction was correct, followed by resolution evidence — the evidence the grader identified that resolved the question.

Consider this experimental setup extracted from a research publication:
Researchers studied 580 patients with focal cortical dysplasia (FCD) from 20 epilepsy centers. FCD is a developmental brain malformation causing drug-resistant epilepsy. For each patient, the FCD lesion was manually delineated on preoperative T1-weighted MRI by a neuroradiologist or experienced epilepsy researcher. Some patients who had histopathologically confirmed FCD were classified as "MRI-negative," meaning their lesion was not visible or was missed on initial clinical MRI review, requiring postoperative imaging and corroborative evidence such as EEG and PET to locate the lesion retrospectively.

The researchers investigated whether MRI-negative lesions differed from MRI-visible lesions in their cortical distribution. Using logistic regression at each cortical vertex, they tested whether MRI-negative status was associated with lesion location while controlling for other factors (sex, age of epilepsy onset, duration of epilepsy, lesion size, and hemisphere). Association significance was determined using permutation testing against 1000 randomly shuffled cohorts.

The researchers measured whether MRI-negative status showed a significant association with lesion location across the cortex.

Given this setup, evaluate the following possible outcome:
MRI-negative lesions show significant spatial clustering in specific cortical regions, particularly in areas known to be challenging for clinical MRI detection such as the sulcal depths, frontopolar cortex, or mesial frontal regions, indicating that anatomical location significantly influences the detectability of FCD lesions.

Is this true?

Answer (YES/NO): NO